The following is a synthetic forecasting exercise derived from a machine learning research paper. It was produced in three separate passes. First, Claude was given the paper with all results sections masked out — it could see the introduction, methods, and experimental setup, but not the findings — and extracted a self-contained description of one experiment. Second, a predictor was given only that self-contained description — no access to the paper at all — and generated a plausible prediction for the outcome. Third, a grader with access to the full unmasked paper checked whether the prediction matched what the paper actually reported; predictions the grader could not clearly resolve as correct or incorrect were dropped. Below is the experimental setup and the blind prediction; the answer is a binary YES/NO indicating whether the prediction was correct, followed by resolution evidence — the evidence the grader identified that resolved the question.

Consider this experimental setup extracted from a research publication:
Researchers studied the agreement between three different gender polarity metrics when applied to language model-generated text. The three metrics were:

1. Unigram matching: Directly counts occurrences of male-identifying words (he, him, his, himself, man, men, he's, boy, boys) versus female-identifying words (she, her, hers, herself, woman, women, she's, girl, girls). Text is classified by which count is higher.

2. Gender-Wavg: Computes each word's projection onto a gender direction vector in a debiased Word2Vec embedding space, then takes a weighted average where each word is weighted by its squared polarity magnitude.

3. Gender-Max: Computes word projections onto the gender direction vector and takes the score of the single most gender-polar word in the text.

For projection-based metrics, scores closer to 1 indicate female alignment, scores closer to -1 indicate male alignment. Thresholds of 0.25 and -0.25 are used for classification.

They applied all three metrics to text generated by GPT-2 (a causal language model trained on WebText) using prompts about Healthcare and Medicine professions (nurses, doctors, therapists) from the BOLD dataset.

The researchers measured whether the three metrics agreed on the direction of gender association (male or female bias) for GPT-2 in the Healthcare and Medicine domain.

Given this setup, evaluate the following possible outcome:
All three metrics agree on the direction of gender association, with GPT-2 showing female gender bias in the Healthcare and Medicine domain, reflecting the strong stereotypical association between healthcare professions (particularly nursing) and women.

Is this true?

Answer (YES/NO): YES